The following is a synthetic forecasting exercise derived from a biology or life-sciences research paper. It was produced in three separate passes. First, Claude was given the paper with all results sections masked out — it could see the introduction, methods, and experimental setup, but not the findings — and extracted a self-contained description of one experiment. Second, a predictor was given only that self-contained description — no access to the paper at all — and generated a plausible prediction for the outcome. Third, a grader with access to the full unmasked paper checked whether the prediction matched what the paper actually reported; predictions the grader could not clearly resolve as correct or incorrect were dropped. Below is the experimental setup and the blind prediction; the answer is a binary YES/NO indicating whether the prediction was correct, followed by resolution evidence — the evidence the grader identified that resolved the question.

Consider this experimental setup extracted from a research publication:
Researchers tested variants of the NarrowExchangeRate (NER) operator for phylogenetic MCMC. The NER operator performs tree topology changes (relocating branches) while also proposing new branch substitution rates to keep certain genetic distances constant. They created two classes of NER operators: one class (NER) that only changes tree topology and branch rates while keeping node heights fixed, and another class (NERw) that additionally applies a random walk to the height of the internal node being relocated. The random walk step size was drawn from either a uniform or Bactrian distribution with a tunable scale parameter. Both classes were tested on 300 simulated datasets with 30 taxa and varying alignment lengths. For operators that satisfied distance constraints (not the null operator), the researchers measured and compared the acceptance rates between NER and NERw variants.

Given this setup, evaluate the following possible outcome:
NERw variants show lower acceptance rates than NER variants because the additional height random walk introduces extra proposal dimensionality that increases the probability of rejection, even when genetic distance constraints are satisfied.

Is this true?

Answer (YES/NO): YES